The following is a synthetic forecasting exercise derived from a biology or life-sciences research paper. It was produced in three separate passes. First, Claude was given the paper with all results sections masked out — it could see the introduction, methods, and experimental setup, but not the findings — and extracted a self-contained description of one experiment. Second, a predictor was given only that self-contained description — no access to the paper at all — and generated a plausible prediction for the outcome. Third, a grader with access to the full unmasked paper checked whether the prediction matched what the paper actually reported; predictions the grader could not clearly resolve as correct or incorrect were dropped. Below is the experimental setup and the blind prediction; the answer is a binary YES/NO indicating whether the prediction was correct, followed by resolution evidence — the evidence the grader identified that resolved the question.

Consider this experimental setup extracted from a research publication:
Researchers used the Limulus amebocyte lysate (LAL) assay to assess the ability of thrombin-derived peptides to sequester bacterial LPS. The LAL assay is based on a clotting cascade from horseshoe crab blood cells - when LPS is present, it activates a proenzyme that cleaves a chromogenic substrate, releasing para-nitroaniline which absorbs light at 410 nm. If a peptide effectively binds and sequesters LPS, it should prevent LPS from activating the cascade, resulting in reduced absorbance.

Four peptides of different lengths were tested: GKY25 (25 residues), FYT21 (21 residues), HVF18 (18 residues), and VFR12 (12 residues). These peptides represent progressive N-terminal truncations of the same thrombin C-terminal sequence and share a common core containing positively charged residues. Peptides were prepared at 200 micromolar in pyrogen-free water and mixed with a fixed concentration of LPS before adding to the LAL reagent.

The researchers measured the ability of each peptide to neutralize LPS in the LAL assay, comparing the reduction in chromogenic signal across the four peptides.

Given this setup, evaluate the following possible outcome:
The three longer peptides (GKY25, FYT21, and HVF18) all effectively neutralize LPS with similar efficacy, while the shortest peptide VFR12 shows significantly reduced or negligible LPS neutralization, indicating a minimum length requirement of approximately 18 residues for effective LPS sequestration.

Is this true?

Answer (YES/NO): NO